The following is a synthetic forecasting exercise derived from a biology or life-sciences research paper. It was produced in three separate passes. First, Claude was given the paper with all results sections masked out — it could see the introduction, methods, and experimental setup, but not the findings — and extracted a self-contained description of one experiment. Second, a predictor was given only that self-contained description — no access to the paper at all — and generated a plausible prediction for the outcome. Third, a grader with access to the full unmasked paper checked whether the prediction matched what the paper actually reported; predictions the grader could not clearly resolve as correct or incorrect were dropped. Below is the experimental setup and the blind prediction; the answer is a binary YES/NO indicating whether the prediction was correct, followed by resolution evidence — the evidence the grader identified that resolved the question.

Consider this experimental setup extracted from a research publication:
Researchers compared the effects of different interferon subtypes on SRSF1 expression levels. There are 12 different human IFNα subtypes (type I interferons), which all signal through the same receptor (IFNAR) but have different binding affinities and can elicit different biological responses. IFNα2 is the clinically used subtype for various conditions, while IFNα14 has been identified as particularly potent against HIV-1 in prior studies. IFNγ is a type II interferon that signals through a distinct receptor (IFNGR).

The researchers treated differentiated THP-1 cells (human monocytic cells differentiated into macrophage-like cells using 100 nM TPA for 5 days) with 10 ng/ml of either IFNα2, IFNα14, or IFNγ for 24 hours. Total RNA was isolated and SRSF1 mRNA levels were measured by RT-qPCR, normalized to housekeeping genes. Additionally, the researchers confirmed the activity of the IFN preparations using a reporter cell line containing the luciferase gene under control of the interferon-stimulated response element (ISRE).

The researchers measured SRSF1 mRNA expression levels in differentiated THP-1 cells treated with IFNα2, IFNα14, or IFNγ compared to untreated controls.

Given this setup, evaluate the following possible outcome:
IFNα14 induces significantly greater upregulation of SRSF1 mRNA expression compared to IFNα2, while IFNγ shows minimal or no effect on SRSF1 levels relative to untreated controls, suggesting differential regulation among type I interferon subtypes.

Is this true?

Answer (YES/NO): NO